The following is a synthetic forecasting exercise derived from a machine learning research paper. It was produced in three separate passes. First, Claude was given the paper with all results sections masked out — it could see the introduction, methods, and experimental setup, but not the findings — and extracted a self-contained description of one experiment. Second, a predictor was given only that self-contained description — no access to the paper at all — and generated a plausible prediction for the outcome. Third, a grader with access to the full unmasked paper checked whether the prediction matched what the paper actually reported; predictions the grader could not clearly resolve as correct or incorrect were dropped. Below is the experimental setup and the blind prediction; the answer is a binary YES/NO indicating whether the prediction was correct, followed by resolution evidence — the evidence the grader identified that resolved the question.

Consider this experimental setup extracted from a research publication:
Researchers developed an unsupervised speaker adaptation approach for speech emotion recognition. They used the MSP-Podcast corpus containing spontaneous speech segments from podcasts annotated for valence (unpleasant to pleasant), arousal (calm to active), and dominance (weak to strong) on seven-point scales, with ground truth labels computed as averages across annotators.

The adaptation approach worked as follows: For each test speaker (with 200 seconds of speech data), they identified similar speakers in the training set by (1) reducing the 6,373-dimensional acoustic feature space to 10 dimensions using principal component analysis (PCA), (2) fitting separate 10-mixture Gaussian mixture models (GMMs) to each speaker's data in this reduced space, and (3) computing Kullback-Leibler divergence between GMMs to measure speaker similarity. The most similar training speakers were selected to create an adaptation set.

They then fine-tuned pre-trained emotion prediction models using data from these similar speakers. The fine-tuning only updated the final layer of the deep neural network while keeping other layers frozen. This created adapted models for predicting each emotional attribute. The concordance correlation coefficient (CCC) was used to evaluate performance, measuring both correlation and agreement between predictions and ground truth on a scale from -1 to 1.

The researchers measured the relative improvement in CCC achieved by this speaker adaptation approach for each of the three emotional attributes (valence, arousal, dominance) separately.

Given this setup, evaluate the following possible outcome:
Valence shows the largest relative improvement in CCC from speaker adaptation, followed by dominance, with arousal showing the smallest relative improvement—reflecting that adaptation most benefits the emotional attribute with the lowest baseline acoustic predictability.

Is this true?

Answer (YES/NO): NO